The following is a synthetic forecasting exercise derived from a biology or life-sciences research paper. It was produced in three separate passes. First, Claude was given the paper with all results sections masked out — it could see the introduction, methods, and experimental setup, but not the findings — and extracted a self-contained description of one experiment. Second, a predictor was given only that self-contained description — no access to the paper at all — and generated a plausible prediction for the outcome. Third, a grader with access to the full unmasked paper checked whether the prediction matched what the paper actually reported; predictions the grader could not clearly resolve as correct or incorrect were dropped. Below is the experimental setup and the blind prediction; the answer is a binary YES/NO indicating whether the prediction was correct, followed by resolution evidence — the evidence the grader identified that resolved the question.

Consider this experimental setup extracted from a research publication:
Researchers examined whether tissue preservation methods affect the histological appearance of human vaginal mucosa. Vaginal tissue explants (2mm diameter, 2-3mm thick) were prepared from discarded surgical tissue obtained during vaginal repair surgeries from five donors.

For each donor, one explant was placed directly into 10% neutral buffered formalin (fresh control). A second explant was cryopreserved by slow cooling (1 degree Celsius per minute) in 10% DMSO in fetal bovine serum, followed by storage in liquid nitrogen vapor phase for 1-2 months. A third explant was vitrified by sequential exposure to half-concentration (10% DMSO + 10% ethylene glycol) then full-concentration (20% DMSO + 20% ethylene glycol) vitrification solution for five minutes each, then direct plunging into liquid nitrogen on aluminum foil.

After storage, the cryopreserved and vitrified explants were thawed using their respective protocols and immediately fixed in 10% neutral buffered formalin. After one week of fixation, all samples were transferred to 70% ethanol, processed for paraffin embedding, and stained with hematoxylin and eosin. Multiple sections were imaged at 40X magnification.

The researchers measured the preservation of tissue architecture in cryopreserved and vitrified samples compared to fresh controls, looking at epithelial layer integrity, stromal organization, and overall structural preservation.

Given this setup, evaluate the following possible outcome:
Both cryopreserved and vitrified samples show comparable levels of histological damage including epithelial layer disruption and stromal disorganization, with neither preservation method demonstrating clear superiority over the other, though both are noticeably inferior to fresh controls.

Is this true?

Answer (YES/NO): NO